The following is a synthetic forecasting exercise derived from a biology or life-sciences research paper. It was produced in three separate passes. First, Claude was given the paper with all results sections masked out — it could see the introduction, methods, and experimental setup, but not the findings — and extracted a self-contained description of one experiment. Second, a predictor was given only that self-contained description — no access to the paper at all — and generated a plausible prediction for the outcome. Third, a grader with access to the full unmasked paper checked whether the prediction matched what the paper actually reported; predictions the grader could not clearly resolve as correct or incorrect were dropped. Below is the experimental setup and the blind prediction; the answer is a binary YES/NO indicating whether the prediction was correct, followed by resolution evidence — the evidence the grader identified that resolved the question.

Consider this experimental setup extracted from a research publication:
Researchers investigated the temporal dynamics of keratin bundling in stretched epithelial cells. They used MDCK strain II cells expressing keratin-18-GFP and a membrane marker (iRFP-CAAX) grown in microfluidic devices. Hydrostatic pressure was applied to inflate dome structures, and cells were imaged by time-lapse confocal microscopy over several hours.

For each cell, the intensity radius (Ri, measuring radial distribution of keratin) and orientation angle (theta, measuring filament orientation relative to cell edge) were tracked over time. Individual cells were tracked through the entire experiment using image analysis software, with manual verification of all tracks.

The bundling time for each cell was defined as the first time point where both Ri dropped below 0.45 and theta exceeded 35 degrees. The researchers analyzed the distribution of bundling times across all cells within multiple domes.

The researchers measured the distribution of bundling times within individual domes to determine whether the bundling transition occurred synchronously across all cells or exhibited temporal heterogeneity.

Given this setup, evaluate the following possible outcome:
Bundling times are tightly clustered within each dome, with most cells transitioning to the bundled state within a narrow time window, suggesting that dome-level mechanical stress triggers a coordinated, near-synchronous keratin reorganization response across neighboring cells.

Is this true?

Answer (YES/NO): NO